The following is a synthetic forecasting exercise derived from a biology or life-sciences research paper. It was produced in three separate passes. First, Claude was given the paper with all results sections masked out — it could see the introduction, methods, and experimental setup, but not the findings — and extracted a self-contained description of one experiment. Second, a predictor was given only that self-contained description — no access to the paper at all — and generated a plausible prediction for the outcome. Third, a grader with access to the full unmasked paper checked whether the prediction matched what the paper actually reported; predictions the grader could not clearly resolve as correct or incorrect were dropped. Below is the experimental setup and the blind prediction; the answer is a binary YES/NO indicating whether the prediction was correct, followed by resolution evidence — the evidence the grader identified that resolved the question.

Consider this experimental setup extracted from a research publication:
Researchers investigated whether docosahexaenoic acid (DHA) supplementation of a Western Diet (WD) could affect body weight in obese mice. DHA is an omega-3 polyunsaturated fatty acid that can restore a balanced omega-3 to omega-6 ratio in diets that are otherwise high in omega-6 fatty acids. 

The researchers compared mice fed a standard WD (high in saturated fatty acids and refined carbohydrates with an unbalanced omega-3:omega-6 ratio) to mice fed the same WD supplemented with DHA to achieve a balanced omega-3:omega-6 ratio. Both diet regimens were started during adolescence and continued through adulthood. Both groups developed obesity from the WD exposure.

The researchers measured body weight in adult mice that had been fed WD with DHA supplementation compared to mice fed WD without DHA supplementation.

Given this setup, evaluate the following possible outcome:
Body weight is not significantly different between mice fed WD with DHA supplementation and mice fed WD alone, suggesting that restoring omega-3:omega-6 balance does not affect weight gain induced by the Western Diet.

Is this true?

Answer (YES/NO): YES